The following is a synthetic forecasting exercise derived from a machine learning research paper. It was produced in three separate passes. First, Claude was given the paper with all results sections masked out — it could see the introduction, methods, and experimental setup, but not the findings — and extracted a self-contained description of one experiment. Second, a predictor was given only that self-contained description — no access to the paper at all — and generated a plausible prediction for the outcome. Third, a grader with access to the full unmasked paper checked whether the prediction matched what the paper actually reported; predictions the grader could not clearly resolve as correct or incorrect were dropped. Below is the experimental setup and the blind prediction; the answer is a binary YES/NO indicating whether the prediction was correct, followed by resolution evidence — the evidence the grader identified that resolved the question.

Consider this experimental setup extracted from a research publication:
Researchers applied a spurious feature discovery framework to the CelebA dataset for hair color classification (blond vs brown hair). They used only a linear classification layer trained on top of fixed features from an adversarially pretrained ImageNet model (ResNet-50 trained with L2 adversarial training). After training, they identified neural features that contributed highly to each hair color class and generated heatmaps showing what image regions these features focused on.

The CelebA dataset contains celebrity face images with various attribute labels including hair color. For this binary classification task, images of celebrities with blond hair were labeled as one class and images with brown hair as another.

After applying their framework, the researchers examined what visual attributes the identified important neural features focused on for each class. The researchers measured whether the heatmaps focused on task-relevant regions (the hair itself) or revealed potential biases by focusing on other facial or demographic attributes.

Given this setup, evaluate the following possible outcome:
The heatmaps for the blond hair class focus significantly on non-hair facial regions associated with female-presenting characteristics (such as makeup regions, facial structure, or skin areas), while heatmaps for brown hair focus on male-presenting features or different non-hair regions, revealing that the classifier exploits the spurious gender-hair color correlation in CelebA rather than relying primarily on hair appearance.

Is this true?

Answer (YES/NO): NO